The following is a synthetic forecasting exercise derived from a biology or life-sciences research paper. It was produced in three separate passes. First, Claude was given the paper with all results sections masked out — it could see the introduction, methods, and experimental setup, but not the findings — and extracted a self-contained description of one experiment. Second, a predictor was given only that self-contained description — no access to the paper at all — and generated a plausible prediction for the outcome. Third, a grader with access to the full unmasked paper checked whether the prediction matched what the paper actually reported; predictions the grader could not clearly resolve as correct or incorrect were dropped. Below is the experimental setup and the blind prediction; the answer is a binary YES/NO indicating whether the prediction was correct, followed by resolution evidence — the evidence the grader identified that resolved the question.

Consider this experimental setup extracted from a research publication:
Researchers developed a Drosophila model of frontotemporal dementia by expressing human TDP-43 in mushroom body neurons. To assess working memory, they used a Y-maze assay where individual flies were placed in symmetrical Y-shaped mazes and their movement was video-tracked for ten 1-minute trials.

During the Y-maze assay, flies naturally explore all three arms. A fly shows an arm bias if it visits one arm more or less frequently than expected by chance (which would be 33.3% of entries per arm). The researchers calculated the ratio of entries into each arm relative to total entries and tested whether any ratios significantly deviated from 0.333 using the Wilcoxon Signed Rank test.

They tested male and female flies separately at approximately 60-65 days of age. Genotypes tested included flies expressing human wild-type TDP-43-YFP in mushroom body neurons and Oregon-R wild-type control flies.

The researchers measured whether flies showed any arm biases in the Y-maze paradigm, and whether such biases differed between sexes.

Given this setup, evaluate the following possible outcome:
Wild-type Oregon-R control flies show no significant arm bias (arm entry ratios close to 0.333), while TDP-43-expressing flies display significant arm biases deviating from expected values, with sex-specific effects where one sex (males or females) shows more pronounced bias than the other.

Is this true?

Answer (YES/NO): NO